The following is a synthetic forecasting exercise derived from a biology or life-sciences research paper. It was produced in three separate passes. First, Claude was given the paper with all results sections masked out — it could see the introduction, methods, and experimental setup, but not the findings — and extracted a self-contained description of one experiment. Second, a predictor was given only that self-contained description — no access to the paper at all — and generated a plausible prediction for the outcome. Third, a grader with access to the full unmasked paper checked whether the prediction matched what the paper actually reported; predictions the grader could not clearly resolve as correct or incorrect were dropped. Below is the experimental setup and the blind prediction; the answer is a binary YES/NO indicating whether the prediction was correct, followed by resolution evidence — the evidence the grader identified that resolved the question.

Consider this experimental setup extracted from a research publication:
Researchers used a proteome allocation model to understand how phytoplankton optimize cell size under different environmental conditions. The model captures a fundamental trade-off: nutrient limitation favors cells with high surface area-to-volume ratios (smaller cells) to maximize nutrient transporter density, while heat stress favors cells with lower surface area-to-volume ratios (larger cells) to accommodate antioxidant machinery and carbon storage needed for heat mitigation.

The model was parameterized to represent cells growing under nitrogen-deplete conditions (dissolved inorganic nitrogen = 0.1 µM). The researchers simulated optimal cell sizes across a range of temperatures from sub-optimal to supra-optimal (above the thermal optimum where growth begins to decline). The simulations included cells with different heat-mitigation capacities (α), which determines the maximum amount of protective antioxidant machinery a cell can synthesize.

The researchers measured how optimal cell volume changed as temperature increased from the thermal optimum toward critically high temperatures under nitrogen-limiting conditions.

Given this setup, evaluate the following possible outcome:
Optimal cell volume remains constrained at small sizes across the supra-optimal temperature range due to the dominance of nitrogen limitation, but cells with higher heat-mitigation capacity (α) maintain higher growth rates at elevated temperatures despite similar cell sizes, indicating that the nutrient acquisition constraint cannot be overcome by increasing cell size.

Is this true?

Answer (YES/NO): NO